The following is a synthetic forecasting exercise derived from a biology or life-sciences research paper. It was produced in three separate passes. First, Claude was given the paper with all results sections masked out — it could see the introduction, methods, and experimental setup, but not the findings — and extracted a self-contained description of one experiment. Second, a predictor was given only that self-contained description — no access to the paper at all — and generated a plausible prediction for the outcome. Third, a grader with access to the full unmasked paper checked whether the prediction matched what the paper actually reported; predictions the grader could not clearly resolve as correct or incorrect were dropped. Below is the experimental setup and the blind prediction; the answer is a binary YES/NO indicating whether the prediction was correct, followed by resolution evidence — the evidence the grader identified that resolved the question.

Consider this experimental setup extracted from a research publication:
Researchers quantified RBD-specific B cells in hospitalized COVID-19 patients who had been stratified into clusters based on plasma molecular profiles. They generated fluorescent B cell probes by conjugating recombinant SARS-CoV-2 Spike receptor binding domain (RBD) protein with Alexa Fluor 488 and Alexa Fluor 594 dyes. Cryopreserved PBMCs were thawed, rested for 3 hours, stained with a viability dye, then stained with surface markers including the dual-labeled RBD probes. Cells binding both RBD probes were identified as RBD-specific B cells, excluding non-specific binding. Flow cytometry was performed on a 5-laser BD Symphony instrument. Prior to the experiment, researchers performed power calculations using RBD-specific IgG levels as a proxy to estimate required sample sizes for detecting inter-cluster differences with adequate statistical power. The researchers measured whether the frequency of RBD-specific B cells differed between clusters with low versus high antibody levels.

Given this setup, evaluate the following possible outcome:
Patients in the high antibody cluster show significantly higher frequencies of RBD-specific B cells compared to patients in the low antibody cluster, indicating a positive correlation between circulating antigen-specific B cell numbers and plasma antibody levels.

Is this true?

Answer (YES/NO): YES